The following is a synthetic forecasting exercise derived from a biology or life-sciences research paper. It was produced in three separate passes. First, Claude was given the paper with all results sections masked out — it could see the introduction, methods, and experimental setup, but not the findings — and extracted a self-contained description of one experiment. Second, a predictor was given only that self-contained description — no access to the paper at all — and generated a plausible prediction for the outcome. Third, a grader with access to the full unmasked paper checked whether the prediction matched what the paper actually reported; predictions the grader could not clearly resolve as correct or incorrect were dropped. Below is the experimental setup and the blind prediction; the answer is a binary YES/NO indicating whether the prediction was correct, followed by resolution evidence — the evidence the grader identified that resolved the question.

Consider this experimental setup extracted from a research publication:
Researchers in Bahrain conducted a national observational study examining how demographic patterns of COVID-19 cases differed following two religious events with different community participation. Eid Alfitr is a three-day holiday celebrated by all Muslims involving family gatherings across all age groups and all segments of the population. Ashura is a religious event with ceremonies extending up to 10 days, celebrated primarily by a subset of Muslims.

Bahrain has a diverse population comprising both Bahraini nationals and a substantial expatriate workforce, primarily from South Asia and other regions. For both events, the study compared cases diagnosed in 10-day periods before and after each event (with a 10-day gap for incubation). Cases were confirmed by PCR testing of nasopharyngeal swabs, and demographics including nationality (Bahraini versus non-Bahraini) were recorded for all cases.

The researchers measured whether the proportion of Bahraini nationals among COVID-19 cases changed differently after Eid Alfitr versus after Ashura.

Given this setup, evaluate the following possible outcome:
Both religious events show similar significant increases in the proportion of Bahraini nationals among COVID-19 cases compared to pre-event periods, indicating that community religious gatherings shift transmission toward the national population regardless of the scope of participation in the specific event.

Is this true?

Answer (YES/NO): NO